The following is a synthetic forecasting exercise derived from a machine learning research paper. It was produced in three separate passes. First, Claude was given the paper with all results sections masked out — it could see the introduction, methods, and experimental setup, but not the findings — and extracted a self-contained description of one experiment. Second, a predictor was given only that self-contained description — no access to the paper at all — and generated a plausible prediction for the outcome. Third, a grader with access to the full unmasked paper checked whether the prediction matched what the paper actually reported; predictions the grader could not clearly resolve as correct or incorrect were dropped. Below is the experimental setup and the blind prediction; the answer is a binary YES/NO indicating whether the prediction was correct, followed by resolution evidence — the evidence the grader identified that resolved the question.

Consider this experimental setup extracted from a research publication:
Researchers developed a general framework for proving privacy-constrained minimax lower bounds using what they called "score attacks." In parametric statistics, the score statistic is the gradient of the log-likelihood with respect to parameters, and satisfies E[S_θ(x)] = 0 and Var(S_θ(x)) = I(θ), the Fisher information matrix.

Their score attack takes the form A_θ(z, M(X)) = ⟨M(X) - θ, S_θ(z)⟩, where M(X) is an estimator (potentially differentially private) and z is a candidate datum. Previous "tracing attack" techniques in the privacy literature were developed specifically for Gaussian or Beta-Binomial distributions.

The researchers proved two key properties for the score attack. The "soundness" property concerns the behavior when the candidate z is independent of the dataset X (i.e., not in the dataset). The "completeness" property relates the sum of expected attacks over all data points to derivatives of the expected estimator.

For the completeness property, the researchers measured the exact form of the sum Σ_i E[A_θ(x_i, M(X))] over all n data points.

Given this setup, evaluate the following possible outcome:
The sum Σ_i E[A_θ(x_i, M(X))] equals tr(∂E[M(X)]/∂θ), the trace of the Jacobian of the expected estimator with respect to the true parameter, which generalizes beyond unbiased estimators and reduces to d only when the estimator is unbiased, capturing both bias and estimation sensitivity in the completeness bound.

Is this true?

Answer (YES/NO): YES